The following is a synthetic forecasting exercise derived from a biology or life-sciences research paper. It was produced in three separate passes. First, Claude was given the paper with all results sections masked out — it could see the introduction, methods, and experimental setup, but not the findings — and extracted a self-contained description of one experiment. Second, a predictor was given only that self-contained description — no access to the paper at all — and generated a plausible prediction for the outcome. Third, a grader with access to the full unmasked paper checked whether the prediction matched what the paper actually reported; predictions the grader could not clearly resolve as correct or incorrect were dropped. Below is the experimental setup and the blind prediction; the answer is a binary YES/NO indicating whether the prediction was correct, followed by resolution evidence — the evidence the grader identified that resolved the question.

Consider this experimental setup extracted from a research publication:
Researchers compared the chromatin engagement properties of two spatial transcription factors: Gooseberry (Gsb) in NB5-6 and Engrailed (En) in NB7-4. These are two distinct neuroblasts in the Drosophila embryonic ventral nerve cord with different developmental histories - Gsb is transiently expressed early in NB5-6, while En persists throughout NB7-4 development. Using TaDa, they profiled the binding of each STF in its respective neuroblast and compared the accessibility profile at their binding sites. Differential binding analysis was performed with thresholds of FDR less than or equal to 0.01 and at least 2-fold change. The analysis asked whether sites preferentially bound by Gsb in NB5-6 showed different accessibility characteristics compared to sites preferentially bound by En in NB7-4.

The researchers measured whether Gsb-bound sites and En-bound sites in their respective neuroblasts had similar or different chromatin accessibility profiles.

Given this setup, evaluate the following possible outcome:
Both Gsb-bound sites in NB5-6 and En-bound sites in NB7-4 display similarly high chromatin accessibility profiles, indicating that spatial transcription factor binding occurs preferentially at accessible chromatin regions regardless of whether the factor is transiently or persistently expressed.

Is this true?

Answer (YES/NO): NO